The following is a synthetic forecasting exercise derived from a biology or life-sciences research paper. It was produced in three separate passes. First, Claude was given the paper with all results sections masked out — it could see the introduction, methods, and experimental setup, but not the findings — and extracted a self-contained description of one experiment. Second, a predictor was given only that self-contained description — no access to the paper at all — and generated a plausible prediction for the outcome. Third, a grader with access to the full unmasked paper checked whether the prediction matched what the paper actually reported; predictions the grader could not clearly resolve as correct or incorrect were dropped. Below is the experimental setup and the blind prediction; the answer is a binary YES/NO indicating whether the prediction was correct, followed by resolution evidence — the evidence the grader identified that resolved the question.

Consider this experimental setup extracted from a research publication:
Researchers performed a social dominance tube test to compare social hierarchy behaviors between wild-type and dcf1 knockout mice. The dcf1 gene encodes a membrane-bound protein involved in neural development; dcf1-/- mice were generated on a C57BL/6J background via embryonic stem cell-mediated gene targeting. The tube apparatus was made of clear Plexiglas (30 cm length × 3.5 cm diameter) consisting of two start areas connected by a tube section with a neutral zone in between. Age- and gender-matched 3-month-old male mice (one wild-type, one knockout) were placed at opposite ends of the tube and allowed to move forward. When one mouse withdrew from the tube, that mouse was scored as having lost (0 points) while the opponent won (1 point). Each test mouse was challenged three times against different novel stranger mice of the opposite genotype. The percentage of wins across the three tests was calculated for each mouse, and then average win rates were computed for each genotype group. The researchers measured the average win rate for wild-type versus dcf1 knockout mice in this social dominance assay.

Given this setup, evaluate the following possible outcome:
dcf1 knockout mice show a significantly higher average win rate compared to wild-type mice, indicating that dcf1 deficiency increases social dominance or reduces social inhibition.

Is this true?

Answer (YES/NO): YES